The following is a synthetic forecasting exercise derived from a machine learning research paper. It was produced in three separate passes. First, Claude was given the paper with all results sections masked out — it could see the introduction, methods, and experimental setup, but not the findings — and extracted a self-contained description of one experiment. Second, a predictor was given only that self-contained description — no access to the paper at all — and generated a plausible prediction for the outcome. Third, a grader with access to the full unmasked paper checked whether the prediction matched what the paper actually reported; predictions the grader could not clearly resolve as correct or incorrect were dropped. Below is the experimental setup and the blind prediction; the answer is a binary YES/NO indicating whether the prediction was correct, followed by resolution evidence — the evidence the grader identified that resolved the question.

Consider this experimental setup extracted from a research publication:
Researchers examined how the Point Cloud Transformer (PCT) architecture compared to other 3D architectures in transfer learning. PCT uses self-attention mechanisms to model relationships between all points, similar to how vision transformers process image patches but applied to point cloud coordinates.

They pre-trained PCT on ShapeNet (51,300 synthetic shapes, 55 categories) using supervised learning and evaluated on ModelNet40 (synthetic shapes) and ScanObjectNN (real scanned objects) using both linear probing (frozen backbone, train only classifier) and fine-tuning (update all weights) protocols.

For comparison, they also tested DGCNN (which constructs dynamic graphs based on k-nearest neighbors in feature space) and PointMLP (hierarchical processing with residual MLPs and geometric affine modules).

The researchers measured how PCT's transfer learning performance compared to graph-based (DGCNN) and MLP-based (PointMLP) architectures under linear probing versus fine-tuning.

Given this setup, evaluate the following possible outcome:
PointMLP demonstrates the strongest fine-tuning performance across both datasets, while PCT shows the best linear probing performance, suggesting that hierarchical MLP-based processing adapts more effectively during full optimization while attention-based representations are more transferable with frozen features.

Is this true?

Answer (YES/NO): NO